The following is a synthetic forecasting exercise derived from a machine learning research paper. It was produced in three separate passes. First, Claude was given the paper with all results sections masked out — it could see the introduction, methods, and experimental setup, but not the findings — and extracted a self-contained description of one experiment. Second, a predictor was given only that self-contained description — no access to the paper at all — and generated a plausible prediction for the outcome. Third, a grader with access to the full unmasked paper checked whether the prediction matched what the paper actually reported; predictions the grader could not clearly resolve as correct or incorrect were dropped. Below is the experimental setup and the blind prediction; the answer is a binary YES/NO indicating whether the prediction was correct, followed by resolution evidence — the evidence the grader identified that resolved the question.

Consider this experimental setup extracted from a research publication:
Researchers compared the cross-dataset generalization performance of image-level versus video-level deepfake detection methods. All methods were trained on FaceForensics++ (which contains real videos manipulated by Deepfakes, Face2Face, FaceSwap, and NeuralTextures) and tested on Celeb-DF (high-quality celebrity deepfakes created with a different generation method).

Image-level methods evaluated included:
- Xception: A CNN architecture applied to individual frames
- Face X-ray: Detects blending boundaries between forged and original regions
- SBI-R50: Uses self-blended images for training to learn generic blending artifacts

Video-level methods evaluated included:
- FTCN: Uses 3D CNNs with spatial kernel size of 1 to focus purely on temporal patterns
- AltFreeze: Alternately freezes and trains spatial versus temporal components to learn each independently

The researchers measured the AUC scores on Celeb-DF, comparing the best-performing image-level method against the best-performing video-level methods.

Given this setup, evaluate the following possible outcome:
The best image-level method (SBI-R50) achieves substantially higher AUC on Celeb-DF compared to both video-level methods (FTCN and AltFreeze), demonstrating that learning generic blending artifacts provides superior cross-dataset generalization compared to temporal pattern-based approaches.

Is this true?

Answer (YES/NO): NO